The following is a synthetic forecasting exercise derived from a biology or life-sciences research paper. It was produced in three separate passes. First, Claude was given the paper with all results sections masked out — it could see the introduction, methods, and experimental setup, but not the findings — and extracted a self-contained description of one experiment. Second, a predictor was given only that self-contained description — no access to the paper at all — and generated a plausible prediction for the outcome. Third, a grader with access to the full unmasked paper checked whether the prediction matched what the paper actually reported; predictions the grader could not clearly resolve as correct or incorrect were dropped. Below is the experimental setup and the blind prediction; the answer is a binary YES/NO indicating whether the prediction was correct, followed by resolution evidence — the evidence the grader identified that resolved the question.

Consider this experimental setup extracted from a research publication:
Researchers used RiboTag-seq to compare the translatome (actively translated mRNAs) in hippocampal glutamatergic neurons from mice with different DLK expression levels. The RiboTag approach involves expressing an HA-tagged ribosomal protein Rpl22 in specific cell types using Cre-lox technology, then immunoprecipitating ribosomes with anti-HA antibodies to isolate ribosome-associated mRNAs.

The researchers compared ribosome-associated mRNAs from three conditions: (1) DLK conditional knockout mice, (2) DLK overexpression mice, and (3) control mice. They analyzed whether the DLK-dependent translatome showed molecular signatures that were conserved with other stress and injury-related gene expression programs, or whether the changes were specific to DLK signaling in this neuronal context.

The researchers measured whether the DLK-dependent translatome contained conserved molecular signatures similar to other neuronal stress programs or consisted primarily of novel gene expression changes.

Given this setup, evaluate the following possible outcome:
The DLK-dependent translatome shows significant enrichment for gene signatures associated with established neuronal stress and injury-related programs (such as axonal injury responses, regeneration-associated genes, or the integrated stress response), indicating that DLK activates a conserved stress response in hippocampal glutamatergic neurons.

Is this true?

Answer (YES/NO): NO